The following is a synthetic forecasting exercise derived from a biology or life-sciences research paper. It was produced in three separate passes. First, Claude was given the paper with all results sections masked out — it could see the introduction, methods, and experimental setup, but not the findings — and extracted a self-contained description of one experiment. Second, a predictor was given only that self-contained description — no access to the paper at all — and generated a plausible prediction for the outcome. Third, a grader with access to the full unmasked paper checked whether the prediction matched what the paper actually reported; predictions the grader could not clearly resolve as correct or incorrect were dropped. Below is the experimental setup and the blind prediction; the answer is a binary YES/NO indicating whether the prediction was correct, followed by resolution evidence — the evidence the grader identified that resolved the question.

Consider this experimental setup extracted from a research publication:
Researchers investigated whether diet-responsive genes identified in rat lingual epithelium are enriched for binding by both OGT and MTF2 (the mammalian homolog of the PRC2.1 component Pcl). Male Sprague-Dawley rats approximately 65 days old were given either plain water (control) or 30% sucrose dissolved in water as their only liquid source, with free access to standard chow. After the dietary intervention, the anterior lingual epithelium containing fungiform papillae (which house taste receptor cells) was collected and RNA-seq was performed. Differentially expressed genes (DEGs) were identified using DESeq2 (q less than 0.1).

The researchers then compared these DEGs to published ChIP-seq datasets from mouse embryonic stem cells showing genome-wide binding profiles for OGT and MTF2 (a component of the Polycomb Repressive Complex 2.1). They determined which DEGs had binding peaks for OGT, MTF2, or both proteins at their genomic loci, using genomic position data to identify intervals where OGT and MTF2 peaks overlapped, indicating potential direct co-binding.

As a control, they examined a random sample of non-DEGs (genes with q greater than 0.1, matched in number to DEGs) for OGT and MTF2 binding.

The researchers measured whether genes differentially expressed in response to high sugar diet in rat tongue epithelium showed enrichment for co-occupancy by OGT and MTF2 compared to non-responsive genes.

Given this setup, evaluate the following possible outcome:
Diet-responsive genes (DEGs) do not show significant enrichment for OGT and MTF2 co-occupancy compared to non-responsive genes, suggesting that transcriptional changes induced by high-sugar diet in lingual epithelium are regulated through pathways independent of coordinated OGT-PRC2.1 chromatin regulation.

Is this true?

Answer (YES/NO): NO